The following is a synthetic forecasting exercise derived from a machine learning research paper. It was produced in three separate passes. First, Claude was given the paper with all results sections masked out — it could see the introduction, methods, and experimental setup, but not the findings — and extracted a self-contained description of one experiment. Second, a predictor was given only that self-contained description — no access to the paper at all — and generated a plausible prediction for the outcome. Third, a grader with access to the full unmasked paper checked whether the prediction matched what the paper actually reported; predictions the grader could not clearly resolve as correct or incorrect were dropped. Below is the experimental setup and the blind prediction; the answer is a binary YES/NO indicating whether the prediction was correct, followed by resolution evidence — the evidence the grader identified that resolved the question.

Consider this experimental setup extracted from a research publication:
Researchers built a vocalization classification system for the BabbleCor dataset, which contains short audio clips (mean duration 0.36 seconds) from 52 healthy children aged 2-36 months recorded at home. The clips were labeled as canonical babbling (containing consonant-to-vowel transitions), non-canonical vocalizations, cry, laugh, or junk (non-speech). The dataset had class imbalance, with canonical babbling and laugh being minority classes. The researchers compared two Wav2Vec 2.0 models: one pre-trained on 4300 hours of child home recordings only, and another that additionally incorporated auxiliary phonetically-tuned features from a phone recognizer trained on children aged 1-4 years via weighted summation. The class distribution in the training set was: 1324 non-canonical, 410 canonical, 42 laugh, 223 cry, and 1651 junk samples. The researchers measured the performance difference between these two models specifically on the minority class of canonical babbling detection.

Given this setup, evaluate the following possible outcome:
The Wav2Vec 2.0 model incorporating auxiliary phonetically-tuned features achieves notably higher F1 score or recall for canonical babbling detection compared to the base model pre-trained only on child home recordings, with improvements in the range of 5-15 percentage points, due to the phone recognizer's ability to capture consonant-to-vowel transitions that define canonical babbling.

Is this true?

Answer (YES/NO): NO